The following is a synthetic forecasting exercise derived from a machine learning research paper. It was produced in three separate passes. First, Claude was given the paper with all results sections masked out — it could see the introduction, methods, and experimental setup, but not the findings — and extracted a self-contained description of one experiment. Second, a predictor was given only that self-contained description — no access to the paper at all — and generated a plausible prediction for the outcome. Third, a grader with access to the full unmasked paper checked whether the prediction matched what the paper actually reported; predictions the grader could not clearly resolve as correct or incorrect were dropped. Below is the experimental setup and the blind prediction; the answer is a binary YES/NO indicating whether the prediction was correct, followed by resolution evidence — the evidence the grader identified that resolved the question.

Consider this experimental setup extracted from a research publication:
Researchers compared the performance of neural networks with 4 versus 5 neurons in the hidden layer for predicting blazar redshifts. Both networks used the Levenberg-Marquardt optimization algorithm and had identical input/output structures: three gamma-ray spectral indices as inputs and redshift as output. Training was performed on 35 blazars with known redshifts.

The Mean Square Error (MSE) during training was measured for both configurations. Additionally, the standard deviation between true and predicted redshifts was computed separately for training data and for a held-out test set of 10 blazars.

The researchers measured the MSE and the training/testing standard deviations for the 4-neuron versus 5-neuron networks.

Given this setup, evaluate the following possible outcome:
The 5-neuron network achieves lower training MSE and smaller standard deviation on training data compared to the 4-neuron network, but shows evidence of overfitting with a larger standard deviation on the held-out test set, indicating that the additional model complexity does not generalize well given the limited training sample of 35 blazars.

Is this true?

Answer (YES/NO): YES